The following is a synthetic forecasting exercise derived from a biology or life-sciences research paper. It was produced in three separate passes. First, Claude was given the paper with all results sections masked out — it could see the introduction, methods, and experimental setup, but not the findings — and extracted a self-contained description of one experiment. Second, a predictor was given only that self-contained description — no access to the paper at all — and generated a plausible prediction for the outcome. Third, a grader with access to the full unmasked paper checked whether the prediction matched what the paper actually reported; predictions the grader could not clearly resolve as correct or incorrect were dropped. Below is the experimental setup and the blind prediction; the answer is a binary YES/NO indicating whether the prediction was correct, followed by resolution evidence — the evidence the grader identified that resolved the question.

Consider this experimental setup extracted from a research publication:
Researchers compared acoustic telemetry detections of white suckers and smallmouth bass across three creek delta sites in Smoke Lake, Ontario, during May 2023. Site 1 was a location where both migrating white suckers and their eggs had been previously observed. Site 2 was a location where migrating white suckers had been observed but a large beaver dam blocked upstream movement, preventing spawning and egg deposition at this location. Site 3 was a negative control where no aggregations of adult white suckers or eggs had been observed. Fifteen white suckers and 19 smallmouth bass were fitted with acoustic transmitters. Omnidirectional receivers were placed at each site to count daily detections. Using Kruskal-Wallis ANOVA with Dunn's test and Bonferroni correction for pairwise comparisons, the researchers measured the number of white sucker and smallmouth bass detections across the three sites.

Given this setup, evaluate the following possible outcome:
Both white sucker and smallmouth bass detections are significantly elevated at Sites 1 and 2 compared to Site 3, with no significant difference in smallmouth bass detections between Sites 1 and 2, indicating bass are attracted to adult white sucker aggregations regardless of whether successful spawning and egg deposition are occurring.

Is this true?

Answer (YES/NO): NO